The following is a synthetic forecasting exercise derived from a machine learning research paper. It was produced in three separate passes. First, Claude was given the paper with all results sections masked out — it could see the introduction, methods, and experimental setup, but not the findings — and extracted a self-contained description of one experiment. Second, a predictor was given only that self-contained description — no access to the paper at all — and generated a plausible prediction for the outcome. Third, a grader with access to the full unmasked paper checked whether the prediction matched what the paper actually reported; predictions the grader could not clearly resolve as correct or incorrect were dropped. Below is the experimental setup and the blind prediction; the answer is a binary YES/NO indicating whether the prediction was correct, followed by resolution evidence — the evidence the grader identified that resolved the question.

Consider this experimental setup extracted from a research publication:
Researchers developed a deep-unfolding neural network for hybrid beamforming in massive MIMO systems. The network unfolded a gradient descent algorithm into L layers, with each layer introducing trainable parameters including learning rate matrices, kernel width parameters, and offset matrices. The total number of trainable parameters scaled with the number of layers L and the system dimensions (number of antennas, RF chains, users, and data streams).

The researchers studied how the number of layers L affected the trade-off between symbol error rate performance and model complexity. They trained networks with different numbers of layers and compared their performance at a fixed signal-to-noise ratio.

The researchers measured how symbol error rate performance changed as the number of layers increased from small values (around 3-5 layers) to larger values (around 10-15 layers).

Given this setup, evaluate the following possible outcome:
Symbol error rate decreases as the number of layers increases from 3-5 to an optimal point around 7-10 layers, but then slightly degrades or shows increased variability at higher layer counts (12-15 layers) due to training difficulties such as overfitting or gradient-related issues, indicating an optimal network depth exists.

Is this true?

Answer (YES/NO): YES